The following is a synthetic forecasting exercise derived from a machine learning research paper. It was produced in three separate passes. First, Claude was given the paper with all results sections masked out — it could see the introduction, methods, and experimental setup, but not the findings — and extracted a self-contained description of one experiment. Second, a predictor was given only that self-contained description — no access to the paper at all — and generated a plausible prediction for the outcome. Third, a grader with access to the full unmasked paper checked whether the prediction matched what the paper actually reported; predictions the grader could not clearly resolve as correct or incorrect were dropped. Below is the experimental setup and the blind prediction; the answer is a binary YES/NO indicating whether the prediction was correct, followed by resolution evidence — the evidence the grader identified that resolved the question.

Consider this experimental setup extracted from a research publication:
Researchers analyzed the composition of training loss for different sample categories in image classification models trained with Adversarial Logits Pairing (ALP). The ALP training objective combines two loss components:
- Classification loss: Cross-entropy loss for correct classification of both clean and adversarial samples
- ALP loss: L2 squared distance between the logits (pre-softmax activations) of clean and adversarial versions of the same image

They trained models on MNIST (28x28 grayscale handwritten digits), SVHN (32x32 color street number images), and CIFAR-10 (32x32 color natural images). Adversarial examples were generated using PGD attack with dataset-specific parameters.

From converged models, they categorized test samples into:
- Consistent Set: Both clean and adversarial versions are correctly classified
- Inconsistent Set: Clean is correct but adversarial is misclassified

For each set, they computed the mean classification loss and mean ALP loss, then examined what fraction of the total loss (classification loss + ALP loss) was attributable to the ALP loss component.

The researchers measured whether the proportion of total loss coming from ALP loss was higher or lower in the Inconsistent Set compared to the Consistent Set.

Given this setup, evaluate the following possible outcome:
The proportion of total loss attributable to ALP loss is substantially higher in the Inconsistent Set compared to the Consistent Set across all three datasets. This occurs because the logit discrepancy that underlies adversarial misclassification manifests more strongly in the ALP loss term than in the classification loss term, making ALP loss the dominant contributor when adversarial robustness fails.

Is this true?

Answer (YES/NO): YES